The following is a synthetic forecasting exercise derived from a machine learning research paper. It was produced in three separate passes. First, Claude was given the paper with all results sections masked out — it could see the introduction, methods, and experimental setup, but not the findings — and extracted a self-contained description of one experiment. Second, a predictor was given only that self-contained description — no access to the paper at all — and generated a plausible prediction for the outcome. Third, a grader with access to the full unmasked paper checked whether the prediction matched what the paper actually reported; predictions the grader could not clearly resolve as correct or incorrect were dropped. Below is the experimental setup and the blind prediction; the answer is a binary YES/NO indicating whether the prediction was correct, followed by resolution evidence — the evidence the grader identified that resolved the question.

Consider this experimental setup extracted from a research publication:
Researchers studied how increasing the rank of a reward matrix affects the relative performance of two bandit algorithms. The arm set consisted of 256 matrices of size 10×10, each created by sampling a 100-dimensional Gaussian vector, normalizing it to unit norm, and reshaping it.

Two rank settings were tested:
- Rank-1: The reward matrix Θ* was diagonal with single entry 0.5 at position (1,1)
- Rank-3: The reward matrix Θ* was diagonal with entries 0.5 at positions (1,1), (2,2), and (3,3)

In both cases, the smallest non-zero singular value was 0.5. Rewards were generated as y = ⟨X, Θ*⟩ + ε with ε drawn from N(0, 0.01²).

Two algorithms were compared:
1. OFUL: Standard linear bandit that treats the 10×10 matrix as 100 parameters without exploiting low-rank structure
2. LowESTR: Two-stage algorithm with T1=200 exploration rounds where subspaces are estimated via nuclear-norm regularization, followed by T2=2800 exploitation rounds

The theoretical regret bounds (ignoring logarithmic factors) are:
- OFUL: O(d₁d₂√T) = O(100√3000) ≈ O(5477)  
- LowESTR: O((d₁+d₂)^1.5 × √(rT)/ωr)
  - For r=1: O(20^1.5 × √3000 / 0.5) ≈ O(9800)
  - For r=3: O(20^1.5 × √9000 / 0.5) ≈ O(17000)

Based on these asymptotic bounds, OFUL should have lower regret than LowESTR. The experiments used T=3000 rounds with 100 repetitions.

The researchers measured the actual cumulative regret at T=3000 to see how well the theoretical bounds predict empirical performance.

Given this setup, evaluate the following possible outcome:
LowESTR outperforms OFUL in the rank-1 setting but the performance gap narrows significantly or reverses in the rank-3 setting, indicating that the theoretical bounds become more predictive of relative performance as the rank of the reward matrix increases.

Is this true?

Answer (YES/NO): NO